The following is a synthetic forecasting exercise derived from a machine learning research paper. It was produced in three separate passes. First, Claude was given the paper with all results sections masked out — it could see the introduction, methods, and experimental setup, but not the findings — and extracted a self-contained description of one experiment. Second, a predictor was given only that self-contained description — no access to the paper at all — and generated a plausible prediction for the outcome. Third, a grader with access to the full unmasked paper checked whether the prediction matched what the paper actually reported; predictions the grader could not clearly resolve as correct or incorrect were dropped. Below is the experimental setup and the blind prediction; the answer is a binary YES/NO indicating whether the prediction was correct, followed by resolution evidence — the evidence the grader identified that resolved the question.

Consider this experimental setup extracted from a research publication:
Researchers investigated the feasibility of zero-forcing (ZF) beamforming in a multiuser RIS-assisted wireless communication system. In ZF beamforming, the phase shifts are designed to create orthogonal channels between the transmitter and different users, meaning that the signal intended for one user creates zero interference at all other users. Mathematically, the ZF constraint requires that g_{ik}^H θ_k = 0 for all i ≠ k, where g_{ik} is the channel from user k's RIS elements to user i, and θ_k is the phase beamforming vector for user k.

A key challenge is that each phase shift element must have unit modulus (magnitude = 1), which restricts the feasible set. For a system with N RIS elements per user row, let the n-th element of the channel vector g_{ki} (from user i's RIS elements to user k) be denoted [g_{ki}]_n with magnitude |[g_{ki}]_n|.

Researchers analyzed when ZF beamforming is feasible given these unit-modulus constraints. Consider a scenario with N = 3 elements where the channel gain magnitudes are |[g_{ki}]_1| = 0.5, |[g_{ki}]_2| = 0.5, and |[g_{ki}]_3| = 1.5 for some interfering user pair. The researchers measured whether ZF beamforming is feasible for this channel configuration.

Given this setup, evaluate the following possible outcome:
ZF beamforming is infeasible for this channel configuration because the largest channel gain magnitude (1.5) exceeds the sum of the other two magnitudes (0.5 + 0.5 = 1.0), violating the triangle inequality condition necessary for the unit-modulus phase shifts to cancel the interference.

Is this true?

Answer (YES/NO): YES